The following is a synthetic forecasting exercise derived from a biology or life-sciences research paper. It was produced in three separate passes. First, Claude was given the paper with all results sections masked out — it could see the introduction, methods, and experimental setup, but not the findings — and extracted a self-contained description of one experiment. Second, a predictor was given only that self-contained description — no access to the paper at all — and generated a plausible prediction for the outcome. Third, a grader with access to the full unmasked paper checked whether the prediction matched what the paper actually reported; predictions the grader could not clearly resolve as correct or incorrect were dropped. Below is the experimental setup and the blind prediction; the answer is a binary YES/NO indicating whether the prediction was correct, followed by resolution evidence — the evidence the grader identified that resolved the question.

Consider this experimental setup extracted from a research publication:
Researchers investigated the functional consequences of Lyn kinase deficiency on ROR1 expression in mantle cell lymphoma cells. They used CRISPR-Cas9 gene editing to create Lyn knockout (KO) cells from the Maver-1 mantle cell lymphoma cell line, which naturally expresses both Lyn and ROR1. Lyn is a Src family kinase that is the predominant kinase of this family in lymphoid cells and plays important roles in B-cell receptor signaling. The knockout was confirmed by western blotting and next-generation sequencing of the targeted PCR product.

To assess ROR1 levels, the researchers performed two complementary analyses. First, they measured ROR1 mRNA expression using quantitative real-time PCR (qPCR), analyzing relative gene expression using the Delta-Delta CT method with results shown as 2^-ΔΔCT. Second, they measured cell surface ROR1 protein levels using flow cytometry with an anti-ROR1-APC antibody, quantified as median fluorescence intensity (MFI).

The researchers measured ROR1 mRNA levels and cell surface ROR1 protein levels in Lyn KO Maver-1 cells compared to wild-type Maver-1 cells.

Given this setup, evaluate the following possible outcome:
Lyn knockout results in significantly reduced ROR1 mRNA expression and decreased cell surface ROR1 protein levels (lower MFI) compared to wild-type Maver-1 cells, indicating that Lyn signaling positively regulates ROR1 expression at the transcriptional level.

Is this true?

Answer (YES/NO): NO